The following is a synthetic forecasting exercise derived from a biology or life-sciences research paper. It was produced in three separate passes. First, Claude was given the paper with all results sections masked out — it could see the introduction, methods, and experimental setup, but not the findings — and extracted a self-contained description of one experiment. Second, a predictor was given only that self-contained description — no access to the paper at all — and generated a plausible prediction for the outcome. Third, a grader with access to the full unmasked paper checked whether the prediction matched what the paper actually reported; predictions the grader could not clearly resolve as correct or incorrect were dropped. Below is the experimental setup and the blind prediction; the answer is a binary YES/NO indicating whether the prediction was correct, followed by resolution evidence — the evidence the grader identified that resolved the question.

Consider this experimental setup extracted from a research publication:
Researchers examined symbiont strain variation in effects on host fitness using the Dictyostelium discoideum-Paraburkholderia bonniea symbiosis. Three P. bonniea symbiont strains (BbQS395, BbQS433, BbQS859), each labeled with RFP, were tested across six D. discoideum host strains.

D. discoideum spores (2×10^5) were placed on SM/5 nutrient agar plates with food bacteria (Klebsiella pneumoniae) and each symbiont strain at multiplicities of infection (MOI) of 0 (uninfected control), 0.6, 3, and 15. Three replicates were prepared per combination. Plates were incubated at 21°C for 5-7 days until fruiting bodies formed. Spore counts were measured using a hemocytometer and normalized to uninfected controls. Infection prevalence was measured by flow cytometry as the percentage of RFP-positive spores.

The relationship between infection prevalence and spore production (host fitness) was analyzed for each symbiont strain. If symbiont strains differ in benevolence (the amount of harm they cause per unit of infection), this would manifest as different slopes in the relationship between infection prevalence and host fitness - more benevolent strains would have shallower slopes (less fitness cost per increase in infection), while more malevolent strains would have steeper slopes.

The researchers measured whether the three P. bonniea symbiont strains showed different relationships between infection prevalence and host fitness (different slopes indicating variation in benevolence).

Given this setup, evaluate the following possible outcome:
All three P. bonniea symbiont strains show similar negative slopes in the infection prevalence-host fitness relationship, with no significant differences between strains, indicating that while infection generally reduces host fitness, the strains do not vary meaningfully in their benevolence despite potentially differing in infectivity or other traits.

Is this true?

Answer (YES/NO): NO